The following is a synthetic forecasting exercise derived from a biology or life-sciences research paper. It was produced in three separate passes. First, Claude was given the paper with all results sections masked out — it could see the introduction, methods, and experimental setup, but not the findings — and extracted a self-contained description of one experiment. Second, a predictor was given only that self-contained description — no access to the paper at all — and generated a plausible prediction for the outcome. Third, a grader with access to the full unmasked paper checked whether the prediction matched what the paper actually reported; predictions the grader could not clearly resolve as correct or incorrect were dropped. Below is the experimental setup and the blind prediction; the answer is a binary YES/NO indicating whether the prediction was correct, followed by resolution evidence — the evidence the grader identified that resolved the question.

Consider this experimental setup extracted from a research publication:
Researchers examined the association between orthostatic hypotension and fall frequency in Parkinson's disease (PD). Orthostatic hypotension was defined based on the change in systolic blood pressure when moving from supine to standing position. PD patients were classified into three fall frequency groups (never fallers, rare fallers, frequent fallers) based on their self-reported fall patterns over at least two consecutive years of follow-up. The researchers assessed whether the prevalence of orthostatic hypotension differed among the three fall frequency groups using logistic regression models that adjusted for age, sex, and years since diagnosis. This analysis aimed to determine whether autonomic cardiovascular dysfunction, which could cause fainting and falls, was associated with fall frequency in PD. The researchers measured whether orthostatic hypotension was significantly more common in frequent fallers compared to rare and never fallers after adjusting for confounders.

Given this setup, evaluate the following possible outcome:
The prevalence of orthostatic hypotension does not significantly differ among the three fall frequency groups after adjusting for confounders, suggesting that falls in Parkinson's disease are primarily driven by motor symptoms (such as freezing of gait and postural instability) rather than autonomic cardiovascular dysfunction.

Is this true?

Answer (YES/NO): YES